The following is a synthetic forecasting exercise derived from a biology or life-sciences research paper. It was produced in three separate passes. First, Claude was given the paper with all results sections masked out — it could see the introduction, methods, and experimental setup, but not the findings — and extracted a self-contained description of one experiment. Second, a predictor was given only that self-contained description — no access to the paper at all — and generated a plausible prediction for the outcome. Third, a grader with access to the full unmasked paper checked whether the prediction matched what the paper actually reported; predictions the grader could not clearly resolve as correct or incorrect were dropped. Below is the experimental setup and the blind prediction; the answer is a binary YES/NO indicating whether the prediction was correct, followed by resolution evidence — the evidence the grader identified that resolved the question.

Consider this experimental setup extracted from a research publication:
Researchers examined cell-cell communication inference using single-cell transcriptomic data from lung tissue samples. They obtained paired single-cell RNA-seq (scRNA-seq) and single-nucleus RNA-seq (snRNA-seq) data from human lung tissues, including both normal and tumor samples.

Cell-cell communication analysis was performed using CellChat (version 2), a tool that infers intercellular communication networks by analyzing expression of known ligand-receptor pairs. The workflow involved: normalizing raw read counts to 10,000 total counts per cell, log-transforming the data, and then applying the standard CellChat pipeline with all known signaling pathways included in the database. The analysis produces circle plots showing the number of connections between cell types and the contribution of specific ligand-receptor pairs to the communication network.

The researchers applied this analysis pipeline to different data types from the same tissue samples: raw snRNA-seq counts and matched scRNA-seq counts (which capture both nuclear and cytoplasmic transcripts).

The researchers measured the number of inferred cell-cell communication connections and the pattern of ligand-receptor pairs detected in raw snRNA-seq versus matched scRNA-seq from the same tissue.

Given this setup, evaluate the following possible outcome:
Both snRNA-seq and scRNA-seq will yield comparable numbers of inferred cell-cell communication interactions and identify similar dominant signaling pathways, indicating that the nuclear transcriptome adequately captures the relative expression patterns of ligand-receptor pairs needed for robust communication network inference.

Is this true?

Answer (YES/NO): NO